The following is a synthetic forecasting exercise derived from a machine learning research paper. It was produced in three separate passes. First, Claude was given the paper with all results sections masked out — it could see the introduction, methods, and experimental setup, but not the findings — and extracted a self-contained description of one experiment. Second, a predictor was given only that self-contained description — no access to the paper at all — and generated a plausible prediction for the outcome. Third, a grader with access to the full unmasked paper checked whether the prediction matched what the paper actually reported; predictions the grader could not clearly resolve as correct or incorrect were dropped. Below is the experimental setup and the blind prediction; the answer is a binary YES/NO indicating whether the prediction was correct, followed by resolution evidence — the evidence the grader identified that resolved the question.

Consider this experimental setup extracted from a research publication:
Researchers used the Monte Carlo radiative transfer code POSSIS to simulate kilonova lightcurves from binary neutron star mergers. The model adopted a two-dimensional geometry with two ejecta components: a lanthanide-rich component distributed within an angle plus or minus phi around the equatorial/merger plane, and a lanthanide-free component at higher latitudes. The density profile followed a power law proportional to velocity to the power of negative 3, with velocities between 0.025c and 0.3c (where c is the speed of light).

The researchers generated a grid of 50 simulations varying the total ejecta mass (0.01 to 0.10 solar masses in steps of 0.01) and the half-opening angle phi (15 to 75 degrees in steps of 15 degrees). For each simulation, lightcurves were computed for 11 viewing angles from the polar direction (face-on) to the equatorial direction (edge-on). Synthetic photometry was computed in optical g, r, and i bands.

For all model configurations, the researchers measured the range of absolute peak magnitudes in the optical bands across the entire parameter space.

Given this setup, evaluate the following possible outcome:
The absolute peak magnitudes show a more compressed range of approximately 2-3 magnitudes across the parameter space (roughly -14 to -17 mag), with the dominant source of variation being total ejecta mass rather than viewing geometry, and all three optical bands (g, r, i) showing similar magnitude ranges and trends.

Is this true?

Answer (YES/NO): NO